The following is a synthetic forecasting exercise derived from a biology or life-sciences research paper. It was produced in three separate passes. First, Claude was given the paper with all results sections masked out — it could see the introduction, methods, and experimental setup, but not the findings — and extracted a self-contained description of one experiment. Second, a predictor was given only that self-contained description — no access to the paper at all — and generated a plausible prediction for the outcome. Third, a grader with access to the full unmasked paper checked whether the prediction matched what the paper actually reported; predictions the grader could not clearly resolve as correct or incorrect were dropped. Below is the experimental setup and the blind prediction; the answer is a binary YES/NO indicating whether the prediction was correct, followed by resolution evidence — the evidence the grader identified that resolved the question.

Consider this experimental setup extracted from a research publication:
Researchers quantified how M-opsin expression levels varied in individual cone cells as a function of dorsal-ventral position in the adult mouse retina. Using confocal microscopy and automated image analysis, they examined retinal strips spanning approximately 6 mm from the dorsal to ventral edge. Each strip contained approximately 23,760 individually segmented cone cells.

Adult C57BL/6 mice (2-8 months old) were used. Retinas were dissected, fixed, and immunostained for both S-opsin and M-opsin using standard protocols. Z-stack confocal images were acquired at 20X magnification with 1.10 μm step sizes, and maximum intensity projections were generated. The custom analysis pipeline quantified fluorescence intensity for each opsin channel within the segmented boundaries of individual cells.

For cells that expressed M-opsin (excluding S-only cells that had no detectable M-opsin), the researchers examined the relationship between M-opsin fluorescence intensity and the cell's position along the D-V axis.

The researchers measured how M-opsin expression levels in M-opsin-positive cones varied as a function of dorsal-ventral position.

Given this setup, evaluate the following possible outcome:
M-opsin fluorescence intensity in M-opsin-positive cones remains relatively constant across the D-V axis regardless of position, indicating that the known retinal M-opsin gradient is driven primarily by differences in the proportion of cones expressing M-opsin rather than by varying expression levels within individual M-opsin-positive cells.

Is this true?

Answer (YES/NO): NO